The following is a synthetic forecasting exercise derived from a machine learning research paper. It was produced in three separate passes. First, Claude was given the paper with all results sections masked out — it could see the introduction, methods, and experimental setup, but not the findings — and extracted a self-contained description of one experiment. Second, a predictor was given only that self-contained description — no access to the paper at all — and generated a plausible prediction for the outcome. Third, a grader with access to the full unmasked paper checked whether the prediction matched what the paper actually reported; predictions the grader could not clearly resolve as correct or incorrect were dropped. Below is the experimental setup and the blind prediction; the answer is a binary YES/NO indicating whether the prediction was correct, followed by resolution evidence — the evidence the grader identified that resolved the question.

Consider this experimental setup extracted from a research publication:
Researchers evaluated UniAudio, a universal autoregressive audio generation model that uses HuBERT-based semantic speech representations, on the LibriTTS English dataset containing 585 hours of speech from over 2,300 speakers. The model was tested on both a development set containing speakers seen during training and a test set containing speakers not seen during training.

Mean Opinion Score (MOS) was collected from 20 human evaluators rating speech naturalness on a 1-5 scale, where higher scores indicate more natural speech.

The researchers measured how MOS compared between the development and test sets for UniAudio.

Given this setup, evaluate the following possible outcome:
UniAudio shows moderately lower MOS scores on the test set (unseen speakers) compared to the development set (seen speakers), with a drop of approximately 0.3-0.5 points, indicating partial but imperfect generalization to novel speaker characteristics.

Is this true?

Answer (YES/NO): NO